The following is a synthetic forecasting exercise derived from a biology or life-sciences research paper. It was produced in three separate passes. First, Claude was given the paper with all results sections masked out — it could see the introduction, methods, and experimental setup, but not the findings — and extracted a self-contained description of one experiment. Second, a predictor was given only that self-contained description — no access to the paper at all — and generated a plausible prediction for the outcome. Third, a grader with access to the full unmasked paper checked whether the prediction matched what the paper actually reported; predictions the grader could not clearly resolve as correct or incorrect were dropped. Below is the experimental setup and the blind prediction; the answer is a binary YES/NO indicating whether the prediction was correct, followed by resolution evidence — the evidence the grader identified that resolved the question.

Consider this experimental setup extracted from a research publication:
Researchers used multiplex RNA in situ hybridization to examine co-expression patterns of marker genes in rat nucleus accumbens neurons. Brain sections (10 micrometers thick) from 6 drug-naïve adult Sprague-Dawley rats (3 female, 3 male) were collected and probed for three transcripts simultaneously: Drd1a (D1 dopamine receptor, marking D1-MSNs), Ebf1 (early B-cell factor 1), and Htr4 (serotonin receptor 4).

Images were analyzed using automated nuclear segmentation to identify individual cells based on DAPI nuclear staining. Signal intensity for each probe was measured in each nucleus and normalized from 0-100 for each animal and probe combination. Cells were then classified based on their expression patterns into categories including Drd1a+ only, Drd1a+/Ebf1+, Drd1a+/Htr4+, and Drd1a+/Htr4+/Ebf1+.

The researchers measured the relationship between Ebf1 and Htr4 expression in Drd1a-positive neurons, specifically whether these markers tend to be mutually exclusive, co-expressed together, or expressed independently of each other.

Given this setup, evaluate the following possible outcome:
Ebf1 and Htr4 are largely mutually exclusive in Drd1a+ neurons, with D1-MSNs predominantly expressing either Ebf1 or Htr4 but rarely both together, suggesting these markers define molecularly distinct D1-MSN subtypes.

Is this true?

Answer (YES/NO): YES